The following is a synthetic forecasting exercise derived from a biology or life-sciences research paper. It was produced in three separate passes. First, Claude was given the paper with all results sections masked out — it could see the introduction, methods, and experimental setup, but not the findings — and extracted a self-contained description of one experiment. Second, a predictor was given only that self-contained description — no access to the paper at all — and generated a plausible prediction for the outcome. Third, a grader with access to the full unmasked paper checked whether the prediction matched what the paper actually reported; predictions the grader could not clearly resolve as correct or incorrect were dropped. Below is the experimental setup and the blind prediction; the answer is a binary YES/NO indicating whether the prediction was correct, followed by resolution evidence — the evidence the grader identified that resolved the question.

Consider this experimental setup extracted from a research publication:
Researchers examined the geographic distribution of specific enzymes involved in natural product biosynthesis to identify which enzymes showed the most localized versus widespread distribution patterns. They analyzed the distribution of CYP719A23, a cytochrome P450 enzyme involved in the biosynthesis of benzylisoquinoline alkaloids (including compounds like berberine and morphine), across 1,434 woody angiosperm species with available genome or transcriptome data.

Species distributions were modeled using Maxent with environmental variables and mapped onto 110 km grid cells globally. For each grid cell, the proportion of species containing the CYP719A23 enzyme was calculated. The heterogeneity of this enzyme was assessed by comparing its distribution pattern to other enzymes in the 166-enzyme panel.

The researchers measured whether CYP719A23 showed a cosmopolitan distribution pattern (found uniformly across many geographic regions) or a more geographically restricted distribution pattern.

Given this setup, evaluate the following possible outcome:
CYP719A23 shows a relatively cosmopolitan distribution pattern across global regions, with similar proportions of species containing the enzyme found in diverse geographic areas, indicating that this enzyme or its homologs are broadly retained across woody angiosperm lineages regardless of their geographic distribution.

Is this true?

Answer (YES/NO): YES